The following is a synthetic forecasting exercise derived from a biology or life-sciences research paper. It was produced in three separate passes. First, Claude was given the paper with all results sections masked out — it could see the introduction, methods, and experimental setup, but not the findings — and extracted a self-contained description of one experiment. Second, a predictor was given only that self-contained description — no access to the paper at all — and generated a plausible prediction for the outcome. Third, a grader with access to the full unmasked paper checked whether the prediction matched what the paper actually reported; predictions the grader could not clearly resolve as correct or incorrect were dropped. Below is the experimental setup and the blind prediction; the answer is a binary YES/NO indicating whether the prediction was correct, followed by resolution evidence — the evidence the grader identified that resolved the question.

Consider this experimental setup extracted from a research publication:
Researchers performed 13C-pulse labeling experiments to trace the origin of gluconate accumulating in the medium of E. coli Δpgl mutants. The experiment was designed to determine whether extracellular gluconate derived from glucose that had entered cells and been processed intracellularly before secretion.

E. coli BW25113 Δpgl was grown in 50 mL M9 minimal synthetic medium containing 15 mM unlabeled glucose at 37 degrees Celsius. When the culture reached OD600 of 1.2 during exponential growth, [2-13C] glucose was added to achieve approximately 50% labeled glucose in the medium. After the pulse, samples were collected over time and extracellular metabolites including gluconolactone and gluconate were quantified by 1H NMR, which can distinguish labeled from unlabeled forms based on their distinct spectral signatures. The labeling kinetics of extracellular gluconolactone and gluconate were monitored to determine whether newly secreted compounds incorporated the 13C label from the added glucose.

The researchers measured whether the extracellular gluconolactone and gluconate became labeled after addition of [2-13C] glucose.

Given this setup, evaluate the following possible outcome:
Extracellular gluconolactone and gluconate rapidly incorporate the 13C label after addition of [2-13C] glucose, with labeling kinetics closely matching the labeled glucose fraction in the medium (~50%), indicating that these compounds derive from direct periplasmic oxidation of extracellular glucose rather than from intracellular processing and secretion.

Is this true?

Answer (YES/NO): NO